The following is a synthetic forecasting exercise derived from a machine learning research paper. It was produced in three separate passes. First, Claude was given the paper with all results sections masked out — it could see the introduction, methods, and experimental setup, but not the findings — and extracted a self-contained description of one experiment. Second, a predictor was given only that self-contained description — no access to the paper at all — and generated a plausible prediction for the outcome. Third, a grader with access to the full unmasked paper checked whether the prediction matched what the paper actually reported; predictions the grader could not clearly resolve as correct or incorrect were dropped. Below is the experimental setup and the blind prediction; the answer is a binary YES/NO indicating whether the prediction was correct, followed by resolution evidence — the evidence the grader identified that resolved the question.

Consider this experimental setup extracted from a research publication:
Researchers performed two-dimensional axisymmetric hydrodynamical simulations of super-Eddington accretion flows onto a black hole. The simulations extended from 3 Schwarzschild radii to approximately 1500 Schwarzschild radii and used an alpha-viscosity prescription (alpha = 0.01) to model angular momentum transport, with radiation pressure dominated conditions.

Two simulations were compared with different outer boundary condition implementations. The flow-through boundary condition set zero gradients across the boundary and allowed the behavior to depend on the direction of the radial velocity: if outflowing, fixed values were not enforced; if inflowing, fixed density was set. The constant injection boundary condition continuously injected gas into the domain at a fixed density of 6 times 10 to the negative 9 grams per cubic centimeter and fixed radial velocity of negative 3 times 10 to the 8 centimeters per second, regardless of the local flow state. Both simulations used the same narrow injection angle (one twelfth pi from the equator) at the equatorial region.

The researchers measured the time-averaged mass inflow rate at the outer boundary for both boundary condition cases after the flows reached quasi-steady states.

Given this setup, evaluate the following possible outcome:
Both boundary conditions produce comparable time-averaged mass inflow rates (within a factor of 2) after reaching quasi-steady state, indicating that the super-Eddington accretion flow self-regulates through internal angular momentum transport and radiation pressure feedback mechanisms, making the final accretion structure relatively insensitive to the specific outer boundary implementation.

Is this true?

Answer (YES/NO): NO